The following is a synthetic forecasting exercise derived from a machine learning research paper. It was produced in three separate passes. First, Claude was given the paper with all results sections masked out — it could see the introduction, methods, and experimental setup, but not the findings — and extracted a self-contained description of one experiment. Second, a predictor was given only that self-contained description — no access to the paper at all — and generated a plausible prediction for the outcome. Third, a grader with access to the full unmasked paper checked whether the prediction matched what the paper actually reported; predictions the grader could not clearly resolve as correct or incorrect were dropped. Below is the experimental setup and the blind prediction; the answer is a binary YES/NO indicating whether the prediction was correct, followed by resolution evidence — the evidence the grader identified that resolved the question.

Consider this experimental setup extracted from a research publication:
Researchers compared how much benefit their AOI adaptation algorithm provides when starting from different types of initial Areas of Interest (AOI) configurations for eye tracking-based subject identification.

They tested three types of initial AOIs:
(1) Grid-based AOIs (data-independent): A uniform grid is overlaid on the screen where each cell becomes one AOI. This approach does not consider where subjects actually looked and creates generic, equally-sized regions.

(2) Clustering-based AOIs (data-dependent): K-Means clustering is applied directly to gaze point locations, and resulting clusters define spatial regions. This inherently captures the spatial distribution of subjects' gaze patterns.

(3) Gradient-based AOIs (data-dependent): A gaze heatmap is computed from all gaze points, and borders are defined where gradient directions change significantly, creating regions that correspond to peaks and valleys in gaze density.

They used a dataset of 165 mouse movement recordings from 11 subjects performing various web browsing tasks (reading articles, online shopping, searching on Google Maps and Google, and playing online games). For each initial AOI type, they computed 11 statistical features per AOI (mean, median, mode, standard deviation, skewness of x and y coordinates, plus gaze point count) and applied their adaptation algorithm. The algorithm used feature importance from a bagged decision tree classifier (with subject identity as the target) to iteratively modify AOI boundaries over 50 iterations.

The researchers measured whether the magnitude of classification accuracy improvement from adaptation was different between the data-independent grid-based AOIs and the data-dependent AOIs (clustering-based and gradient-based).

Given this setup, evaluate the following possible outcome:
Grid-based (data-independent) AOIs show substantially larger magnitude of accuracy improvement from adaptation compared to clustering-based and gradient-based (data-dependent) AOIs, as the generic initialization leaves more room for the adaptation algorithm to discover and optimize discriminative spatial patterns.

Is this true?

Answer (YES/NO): NO